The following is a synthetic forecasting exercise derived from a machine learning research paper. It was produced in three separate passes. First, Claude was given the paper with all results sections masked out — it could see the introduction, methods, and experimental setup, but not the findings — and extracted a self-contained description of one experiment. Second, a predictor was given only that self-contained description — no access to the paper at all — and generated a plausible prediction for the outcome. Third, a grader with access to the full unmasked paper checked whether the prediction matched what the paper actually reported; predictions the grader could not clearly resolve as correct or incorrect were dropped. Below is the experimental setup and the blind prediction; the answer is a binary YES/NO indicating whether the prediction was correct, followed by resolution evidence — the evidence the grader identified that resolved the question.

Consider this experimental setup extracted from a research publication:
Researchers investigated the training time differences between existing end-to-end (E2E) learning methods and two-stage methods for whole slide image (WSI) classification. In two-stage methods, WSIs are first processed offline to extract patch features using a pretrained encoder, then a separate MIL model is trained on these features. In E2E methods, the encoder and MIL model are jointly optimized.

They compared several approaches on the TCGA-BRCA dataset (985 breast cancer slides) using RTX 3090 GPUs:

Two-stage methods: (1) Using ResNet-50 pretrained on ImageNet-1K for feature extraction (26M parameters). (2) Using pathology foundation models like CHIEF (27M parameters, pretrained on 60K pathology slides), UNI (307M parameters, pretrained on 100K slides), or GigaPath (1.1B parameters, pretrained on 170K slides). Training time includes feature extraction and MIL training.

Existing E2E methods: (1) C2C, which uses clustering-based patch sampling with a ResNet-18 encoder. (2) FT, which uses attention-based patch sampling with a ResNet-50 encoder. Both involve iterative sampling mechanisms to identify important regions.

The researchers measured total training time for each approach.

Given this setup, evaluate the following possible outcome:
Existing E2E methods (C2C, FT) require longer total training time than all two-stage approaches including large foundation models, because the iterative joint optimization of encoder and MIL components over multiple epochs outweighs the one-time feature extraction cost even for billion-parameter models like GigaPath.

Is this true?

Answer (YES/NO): YES